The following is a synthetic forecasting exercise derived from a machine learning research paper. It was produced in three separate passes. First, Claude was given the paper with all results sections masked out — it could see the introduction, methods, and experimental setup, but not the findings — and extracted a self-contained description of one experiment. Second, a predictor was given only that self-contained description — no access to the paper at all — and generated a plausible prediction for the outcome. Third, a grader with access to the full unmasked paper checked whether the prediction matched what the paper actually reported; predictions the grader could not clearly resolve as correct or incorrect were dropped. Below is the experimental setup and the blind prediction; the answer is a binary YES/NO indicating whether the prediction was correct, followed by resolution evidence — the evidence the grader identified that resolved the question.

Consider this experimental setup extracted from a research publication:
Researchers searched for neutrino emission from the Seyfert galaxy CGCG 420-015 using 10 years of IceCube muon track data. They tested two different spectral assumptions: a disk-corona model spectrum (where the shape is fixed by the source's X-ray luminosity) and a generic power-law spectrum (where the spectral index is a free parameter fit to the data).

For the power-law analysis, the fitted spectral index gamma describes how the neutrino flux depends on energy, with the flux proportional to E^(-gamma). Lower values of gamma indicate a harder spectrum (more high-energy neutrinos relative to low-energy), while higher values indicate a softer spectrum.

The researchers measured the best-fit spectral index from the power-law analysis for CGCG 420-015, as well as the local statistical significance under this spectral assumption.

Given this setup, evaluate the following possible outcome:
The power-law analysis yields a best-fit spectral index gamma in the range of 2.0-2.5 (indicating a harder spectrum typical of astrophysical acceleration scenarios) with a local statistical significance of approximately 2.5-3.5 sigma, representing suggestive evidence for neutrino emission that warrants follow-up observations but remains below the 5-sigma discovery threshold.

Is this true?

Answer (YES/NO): NO